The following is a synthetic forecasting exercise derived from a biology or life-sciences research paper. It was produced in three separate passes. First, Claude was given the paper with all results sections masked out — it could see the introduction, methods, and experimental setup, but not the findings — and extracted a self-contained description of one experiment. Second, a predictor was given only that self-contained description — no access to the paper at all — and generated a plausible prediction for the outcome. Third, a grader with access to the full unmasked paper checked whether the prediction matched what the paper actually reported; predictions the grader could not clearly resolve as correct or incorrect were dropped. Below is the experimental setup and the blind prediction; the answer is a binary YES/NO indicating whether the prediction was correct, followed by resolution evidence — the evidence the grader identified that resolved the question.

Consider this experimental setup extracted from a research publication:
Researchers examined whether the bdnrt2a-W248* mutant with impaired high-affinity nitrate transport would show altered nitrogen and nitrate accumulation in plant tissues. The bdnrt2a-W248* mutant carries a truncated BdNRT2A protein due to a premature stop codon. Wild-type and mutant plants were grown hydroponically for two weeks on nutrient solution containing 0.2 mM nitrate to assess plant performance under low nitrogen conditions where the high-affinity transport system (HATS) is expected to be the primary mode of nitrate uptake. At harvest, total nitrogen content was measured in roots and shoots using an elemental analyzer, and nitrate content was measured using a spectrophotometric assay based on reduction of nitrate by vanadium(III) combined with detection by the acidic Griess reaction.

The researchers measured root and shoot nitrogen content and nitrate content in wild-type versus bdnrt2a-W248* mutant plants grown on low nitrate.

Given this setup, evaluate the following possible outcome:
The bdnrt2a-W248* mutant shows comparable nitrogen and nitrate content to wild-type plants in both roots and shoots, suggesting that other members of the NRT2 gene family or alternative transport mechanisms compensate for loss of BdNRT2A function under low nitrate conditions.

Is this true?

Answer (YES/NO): NO